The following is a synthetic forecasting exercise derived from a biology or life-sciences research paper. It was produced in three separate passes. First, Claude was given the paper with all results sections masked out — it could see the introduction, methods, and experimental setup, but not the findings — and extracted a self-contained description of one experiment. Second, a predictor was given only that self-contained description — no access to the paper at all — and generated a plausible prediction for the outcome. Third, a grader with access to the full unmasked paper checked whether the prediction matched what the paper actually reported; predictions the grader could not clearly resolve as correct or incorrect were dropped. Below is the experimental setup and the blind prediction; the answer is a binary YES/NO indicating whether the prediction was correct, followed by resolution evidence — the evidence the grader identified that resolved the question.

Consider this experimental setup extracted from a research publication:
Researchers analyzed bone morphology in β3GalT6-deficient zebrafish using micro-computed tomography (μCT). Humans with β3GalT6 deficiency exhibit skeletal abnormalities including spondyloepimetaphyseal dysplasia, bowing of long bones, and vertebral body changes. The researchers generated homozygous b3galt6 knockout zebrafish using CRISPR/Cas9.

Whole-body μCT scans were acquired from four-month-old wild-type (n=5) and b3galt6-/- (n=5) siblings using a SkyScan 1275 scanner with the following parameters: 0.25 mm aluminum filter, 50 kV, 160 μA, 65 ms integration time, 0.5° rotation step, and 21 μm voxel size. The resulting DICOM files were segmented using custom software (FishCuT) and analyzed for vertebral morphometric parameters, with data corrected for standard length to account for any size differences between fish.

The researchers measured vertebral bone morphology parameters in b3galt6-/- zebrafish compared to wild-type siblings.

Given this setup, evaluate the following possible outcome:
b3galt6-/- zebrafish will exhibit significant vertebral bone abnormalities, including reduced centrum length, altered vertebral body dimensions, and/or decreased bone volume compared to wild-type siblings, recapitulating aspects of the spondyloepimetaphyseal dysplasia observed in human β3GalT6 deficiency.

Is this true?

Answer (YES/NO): YES